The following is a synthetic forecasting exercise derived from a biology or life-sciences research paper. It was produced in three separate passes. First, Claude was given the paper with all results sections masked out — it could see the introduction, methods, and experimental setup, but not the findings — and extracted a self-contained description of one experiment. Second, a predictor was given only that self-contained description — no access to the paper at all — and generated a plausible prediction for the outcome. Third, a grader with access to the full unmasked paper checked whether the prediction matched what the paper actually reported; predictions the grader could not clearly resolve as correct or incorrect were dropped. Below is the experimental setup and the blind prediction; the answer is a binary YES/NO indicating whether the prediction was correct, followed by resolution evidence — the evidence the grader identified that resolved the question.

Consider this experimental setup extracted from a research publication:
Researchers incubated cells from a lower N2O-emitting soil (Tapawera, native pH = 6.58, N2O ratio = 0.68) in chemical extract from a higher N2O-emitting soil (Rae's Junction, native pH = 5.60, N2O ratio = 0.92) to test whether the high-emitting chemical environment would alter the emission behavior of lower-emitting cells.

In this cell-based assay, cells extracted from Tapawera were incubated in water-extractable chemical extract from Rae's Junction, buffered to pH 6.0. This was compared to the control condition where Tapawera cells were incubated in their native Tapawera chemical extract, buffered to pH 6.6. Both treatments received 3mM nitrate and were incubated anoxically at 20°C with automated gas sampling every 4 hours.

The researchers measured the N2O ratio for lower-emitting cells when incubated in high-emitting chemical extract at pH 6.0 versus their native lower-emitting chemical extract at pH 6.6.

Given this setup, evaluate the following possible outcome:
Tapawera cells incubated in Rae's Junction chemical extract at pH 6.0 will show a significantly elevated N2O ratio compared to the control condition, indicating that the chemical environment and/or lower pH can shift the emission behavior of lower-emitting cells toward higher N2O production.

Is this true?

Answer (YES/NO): YES